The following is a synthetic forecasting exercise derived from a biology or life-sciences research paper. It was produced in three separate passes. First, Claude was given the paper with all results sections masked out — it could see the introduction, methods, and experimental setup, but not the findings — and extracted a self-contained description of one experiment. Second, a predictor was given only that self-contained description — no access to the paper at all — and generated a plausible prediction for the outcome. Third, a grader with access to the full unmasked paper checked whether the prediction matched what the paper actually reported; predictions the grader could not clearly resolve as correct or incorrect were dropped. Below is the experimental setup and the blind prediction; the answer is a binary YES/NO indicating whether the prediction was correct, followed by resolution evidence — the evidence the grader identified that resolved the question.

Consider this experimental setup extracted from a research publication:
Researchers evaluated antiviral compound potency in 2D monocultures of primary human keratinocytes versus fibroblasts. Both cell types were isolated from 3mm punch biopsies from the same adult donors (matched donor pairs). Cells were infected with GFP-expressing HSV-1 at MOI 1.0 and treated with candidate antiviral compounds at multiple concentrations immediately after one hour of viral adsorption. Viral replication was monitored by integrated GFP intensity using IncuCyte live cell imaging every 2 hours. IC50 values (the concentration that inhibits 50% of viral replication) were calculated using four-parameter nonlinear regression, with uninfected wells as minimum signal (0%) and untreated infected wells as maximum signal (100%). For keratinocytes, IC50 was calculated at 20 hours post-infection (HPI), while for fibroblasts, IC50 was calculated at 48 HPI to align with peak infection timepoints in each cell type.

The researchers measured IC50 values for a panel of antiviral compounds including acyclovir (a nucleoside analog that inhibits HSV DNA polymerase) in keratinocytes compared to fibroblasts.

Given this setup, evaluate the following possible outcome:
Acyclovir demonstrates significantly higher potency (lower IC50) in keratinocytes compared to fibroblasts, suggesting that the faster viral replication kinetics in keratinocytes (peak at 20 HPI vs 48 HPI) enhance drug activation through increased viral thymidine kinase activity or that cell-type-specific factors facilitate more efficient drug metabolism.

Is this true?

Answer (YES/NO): NO